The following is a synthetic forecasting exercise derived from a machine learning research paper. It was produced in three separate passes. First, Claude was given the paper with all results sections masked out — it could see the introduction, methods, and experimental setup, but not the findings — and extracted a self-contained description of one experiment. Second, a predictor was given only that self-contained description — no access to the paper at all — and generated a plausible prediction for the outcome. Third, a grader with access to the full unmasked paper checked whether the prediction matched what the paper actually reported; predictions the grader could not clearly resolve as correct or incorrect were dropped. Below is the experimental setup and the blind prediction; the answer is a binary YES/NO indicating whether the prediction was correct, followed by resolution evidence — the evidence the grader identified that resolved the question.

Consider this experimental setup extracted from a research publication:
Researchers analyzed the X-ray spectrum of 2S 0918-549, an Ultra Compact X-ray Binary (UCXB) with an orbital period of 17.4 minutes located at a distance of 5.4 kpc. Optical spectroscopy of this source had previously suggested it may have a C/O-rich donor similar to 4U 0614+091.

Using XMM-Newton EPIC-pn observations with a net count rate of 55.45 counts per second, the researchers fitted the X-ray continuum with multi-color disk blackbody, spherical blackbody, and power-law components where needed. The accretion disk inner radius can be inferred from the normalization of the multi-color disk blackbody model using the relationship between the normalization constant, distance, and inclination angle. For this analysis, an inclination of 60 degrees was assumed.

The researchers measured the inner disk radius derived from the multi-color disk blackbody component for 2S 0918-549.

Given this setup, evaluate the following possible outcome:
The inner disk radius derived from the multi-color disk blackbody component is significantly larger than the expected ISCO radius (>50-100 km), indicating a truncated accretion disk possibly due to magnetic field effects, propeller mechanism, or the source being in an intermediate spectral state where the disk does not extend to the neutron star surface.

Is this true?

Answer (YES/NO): NO